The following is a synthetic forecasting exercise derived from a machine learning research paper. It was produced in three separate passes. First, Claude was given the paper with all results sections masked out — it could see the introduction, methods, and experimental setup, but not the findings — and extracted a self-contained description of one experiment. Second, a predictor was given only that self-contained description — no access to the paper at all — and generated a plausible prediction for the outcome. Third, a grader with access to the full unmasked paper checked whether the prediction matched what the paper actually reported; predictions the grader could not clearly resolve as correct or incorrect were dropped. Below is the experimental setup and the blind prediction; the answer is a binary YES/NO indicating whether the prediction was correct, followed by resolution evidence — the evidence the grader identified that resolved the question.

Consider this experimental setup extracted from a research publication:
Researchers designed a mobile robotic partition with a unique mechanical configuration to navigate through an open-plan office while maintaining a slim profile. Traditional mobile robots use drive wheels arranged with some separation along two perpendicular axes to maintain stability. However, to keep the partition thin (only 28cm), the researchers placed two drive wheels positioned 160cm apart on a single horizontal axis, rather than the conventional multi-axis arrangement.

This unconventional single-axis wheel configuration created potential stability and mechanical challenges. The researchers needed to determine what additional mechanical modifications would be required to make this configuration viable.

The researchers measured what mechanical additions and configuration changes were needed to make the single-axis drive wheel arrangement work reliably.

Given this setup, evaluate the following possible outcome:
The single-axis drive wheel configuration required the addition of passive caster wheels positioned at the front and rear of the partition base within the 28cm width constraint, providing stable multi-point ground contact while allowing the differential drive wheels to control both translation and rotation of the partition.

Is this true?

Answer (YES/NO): NO